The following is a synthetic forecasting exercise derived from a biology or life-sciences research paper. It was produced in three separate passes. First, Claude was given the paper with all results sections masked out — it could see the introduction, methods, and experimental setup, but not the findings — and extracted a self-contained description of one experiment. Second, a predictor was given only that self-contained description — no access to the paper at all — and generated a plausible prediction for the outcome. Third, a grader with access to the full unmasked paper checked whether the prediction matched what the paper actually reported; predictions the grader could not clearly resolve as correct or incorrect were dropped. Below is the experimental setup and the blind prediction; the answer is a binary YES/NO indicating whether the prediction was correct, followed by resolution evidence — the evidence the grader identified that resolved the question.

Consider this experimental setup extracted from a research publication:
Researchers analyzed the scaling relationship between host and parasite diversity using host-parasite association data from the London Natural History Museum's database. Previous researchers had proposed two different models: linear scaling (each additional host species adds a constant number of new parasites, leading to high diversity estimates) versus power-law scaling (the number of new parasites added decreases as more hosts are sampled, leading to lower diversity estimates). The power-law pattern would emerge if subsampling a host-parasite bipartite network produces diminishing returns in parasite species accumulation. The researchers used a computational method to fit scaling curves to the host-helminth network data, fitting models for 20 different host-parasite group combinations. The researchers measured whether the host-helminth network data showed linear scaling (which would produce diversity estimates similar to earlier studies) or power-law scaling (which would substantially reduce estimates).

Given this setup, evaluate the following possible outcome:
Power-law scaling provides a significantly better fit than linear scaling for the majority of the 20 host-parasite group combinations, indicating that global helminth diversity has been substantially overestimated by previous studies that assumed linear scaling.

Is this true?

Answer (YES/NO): YES